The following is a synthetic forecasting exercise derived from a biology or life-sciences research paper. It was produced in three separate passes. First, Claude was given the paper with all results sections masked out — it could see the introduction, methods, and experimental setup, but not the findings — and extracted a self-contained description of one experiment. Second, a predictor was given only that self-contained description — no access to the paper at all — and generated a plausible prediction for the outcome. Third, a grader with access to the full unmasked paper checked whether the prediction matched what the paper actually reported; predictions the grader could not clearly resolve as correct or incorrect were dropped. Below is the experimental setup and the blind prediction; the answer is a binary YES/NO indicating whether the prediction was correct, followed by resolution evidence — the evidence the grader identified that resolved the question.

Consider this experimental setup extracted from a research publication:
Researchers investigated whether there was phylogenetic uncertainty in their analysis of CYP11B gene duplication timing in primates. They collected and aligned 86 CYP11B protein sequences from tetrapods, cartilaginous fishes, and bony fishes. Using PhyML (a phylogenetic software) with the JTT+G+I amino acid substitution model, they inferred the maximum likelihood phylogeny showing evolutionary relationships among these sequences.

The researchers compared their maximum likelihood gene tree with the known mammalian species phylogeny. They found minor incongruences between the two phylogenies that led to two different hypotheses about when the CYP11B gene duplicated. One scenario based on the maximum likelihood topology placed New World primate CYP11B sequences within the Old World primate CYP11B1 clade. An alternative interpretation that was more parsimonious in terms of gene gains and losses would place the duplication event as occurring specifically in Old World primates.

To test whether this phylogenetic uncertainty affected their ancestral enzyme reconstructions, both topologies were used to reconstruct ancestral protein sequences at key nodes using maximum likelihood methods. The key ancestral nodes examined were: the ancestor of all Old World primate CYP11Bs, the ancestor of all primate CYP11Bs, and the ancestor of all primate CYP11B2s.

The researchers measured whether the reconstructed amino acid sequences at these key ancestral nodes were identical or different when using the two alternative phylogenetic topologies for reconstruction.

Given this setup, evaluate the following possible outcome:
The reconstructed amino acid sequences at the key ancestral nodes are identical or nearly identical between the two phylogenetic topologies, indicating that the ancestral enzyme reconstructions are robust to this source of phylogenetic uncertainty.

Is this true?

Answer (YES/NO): YES